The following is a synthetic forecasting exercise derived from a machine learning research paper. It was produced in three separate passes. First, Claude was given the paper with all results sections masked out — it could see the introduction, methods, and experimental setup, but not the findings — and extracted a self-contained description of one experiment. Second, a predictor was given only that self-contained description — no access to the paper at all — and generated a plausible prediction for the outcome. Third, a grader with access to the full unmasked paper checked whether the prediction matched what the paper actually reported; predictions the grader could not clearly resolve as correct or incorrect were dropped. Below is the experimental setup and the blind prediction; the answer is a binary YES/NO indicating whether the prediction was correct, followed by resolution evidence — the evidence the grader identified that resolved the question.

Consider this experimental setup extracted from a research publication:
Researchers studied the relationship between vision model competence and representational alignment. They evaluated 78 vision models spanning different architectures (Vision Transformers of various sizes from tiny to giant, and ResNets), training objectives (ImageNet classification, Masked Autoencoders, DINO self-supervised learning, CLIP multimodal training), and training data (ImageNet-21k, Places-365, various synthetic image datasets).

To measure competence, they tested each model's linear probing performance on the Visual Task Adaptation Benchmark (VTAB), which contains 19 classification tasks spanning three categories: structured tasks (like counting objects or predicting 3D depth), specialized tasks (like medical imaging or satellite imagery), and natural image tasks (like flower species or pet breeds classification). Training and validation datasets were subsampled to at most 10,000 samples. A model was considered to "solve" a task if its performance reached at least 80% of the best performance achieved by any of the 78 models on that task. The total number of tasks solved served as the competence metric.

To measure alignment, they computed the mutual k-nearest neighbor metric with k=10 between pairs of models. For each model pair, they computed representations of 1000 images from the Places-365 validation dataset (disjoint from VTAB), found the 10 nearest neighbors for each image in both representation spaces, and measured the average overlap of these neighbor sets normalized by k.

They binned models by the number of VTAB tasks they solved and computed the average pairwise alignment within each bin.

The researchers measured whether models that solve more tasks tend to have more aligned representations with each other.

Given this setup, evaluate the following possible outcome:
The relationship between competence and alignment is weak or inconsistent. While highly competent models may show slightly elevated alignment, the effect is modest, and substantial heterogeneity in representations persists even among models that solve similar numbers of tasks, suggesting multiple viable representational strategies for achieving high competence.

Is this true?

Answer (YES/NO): NO